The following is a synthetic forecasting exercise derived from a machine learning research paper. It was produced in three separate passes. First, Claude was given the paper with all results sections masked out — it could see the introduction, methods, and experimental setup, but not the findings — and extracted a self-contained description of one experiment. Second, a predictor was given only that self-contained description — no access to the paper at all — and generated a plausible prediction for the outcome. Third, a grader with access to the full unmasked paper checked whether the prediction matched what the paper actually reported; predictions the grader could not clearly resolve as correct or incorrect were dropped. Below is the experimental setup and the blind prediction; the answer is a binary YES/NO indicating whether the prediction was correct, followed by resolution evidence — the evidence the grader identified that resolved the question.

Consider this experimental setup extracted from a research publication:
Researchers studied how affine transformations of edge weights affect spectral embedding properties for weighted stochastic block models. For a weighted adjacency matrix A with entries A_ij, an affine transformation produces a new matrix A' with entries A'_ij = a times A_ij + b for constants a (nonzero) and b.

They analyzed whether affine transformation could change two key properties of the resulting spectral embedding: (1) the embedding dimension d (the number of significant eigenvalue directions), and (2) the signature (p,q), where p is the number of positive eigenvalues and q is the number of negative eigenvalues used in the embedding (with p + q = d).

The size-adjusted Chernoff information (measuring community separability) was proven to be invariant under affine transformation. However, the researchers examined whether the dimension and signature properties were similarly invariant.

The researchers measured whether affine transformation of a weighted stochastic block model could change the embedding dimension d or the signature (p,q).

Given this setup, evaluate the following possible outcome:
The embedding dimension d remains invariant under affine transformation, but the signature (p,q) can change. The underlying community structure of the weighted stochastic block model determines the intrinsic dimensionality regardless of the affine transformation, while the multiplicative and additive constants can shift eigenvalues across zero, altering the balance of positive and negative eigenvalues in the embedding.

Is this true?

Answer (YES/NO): NO